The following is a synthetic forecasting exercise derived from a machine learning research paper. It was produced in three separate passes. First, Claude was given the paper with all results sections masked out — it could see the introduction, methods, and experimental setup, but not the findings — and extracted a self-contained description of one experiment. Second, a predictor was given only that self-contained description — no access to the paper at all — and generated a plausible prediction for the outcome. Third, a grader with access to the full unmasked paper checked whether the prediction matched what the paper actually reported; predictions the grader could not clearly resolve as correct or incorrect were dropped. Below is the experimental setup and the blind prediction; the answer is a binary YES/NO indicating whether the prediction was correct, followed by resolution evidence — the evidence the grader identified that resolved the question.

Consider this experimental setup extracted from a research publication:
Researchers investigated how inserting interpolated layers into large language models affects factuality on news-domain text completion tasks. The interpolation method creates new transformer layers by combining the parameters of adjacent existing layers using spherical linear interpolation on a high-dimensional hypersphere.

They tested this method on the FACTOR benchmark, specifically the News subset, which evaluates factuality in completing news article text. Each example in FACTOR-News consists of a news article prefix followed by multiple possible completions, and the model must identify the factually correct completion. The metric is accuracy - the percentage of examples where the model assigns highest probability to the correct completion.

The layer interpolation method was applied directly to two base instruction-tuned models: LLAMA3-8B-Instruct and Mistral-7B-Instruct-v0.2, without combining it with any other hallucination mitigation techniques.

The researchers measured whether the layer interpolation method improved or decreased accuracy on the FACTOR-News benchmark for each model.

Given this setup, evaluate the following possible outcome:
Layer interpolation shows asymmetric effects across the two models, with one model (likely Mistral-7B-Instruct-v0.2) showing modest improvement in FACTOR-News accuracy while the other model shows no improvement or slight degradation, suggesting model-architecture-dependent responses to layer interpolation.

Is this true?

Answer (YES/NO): YES